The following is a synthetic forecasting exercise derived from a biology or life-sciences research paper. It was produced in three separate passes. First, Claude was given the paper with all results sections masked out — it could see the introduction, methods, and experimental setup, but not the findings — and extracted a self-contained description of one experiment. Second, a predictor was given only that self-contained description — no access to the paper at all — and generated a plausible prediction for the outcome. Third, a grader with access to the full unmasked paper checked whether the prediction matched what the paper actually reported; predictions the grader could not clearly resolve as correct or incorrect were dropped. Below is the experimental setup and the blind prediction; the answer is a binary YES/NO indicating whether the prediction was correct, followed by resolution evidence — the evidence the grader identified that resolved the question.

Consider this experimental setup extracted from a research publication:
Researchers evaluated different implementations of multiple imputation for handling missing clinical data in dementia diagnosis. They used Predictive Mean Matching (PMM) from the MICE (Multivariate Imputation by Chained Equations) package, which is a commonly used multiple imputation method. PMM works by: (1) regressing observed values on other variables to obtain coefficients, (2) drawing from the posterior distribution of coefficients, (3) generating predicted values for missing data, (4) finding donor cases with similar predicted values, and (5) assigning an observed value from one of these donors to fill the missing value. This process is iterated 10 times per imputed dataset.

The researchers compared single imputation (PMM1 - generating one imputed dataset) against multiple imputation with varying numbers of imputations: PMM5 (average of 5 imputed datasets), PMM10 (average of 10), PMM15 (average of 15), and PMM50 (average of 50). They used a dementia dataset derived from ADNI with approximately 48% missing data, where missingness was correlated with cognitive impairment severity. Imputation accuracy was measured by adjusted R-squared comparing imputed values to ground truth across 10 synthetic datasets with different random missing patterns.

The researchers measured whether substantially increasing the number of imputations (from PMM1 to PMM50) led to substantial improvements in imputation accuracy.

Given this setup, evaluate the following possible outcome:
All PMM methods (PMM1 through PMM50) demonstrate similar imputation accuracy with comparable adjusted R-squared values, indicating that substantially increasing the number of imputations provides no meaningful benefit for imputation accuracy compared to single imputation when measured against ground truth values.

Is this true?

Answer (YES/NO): NO